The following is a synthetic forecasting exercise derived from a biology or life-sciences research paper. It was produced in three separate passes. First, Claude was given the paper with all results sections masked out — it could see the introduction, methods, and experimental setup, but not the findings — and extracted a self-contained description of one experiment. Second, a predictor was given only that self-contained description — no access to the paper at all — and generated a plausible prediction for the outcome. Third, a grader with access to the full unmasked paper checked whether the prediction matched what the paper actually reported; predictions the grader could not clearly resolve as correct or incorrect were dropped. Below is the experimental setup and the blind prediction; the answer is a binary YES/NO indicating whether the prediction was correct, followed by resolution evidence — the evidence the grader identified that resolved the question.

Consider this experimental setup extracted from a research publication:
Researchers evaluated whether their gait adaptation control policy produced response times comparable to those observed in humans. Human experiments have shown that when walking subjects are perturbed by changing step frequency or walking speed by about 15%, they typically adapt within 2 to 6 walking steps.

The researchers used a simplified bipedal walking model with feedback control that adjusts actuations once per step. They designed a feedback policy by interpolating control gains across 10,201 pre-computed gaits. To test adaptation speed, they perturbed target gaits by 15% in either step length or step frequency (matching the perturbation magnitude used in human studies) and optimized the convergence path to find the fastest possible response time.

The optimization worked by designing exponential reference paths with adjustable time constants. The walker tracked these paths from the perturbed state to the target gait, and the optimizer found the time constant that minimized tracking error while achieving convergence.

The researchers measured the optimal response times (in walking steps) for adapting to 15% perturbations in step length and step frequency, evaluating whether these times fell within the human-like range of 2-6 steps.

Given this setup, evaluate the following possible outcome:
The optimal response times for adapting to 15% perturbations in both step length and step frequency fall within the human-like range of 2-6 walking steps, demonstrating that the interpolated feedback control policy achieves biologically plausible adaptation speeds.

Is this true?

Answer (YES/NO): NO